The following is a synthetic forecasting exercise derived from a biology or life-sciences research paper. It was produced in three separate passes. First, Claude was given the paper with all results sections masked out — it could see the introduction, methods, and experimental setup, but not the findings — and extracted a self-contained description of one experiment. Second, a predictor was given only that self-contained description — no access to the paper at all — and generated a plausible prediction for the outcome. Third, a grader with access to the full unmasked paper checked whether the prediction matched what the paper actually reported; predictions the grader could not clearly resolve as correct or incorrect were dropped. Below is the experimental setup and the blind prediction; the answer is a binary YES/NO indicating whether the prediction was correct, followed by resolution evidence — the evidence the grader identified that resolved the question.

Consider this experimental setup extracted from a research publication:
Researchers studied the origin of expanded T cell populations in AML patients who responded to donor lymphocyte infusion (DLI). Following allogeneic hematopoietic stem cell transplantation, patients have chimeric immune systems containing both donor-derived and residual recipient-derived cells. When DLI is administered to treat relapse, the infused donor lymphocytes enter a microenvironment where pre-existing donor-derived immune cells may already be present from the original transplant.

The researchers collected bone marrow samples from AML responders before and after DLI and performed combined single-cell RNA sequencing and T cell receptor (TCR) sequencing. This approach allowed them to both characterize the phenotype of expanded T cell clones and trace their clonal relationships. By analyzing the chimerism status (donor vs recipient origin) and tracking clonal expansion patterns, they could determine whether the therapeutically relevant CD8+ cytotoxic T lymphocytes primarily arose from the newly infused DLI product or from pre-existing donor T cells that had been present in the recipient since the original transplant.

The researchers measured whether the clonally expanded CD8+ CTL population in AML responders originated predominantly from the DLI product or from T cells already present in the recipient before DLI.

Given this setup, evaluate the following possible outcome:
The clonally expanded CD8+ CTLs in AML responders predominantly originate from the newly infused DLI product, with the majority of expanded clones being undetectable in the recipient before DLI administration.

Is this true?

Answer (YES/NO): YES